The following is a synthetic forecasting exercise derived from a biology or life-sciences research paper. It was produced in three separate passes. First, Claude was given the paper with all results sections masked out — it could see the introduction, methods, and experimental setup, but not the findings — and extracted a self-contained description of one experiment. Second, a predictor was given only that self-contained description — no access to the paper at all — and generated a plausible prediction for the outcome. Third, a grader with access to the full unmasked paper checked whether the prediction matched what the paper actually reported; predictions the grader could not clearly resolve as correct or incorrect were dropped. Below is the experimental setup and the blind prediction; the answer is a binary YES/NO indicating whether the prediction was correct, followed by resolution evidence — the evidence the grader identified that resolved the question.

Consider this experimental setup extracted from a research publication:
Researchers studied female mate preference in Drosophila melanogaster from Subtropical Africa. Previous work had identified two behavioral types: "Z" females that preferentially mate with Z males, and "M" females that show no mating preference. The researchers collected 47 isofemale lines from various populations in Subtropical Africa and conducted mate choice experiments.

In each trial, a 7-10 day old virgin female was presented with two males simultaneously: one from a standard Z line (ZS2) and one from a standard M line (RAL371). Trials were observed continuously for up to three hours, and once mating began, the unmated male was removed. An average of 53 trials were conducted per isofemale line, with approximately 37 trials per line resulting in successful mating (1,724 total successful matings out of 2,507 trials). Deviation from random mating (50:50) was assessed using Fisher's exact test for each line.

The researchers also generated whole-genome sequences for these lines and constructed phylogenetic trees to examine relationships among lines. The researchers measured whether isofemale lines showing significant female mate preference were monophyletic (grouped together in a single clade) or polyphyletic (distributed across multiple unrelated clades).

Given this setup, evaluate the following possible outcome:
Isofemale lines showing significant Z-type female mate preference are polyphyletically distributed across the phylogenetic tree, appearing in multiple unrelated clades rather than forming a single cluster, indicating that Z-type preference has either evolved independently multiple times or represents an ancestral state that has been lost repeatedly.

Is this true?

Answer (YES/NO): YES